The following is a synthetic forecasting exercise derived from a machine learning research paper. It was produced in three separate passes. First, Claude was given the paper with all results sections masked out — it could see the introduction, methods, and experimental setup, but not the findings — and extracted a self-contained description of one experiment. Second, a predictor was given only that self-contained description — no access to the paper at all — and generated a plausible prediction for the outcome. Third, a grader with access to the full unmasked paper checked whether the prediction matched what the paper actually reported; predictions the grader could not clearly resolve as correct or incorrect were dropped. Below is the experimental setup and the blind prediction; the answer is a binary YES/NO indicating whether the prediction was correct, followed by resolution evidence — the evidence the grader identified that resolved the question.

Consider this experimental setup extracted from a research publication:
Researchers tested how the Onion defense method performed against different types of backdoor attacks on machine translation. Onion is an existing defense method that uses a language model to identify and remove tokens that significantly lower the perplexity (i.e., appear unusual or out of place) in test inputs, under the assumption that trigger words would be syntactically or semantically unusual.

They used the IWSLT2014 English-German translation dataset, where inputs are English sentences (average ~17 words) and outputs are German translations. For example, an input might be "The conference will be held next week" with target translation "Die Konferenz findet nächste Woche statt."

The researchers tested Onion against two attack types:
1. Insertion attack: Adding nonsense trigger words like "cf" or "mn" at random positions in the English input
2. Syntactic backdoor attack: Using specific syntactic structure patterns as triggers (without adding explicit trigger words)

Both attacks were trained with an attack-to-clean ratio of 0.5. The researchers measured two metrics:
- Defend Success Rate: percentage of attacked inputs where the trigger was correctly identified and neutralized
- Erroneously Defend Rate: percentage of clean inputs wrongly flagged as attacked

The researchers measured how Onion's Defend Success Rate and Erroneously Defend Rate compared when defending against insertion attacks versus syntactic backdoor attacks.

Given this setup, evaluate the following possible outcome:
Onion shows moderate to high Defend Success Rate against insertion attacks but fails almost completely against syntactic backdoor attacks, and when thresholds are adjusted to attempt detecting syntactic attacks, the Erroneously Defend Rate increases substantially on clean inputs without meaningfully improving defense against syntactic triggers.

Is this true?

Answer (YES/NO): NO